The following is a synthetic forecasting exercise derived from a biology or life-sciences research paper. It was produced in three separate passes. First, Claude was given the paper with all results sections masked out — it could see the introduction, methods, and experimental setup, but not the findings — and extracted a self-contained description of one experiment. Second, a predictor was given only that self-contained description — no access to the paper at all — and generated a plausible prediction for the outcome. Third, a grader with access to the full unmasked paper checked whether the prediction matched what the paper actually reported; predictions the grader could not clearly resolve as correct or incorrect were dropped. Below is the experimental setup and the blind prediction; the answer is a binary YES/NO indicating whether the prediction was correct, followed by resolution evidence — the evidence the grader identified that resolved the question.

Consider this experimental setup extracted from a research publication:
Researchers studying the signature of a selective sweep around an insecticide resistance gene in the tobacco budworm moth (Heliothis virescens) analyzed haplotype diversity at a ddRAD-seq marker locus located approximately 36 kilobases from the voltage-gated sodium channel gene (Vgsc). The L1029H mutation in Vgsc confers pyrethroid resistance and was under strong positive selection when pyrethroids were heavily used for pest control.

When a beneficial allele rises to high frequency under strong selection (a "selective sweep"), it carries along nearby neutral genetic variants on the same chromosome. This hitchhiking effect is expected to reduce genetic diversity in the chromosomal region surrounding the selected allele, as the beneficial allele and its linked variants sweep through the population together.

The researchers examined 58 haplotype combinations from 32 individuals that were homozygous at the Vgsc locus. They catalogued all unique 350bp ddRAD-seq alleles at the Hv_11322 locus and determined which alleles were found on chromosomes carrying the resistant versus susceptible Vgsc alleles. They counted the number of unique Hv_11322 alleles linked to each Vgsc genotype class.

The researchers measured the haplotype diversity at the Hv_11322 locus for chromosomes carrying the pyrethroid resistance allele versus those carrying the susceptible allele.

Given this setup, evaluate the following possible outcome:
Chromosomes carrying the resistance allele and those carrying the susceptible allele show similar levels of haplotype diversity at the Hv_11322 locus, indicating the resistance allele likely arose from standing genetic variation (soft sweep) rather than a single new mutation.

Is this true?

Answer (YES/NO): NO